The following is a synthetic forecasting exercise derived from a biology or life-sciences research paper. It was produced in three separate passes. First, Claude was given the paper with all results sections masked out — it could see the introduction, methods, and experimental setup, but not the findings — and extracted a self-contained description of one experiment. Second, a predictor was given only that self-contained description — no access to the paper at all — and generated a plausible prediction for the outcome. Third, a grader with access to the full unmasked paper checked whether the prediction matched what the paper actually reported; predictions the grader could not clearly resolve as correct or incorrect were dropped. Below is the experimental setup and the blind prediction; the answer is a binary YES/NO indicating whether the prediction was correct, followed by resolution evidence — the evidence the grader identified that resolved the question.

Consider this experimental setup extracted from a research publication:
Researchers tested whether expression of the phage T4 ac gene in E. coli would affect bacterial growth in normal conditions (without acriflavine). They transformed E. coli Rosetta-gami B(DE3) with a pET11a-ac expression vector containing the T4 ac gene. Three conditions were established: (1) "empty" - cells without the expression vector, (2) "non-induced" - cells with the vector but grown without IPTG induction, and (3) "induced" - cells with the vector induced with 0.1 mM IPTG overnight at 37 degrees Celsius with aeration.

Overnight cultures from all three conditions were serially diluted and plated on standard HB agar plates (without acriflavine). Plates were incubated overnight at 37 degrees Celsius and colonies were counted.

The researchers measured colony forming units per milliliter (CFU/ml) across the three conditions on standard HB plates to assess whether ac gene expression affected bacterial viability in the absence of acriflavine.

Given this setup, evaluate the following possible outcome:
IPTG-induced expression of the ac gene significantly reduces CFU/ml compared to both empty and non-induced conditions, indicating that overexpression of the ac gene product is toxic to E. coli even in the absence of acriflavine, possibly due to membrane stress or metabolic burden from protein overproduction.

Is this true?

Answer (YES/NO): NO